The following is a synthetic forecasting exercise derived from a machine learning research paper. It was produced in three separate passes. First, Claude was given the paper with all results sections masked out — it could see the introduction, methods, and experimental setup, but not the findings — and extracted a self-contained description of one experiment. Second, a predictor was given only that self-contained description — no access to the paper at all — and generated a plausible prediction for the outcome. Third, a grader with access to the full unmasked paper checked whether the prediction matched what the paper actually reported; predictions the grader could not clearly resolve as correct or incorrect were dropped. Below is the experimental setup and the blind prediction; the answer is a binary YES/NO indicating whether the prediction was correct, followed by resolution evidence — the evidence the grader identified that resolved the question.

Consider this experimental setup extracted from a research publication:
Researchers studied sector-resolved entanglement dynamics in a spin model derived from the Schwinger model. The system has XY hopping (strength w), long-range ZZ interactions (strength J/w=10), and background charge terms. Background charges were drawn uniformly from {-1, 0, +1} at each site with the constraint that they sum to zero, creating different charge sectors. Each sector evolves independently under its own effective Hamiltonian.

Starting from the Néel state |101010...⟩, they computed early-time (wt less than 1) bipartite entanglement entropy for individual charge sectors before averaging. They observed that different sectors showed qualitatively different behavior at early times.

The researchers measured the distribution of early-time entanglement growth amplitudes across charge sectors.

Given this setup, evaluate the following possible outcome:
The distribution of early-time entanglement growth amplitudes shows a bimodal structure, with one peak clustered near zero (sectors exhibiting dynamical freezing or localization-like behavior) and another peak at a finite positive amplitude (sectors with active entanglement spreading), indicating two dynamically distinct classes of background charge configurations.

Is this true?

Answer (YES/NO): YES